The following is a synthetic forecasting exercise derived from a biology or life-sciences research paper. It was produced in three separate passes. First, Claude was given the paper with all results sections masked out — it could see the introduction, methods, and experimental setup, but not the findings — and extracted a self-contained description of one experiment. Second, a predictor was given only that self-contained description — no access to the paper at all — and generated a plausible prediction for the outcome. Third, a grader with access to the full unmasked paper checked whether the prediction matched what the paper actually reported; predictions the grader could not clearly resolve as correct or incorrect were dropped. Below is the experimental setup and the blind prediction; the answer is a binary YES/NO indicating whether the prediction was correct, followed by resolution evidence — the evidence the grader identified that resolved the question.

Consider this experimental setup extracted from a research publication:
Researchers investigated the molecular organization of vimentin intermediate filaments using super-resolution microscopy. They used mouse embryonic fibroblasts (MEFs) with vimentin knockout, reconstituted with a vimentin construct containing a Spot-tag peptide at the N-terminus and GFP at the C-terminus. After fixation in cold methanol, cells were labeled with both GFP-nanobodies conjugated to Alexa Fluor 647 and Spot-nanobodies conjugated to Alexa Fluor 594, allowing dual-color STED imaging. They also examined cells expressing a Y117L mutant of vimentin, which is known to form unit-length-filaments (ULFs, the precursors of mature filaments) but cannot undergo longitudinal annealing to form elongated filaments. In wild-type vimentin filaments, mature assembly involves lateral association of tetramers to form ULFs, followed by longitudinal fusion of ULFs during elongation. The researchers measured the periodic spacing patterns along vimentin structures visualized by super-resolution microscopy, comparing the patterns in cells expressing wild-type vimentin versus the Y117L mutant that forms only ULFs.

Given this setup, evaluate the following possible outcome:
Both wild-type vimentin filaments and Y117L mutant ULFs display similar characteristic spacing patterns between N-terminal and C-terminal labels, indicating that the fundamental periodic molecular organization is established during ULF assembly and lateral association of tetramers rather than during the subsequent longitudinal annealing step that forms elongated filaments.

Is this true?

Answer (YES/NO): NO